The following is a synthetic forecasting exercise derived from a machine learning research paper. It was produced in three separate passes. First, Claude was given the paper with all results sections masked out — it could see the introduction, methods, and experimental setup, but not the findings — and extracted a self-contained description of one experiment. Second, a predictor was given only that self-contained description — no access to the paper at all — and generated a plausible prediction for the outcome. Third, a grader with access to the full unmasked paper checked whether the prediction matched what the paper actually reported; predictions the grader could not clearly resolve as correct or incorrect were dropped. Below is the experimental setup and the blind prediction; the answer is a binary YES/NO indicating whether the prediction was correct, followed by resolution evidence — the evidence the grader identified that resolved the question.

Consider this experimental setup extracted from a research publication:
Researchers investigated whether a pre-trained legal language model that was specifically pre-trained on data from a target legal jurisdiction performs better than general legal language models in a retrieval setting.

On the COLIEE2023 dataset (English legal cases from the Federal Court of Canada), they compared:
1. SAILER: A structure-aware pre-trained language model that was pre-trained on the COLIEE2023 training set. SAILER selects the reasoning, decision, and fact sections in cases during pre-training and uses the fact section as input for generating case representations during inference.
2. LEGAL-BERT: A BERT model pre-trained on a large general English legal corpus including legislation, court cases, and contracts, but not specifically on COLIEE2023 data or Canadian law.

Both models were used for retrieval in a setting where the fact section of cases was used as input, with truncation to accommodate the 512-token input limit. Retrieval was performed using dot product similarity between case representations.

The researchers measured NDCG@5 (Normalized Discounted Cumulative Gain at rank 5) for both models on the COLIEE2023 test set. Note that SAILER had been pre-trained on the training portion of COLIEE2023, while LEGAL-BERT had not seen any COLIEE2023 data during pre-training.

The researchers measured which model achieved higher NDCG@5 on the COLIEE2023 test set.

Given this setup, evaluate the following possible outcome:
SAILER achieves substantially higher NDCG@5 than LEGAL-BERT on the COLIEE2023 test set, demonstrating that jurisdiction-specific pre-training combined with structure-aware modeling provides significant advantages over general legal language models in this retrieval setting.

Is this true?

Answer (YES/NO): YES